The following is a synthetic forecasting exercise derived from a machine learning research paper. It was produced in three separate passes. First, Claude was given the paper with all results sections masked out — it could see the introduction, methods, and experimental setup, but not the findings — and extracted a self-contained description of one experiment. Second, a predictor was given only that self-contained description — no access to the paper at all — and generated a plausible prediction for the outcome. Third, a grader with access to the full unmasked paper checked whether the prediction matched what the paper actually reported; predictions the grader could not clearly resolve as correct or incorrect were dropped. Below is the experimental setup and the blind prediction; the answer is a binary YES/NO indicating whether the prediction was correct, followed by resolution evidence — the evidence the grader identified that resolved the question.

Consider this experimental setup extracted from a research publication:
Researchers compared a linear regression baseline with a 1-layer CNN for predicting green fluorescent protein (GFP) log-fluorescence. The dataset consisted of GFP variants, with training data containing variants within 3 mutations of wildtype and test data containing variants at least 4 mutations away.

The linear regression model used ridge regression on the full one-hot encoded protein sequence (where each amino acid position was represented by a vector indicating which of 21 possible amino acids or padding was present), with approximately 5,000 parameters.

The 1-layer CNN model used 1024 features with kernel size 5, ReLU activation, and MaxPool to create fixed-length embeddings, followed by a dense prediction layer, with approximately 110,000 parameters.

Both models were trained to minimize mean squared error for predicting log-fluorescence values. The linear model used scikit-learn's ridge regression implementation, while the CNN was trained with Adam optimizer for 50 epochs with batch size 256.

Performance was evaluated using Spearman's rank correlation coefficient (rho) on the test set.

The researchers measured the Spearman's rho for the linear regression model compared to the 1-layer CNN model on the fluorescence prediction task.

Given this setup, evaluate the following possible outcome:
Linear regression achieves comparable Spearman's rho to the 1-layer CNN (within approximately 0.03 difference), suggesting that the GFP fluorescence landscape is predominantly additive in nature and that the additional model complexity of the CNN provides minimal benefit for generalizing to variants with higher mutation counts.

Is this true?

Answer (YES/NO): YES